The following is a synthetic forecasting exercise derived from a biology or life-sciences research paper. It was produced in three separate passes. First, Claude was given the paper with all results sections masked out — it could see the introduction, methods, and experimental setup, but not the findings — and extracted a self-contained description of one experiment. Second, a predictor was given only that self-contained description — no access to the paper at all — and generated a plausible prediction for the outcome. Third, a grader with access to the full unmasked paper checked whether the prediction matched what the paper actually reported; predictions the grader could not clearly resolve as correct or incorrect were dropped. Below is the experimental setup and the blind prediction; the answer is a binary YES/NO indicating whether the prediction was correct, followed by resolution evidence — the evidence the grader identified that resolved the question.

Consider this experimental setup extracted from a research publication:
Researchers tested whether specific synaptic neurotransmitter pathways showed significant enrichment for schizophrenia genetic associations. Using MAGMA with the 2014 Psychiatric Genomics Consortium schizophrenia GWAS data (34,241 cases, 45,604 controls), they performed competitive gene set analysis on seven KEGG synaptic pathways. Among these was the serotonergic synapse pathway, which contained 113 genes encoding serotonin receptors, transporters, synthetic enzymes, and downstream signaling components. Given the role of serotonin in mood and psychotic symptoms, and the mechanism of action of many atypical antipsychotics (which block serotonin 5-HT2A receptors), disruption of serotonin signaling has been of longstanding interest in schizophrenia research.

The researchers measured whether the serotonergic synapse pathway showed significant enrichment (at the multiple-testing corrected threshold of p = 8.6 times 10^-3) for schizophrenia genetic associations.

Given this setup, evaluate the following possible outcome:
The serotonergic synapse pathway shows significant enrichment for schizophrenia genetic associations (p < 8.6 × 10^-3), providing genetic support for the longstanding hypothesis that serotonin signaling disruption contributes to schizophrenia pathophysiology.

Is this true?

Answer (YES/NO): NO